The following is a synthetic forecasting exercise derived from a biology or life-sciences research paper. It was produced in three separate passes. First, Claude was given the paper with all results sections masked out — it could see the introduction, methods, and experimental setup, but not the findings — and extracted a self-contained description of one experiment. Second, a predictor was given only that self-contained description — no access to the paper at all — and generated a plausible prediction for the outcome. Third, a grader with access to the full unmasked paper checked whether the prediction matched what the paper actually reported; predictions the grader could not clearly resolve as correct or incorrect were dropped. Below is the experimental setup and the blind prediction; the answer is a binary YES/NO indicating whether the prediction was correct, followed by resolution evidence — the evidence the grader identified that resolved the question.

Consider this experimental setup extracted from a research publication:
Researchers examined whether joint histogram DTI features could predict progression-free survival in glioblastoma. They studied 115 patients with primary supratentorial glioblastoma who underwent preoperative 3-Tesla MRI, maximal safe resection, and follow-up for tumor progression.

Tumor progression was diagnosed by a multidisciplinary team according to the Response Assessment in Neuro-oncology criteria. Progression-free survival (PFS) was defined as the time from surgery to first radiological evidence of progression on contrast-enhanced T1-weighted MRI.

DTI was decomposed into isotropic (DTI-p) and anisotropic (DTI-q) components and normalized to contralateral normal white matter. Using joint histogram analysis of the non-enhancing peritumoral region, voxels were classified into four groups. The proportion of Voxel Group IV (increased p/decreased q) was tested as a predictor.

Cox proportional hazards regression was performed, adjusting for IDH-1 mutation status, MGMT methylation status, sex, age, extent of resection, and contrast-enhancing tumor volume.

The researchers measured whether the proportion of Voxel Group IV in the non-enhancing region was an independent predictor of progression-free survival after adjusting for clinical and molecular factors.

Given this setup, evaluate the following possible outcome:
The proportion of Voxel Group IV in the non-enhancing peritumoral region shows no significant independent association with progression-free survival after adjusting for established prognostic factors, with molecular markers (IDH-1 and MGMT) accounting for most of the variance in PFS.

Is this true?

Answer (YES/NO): NO